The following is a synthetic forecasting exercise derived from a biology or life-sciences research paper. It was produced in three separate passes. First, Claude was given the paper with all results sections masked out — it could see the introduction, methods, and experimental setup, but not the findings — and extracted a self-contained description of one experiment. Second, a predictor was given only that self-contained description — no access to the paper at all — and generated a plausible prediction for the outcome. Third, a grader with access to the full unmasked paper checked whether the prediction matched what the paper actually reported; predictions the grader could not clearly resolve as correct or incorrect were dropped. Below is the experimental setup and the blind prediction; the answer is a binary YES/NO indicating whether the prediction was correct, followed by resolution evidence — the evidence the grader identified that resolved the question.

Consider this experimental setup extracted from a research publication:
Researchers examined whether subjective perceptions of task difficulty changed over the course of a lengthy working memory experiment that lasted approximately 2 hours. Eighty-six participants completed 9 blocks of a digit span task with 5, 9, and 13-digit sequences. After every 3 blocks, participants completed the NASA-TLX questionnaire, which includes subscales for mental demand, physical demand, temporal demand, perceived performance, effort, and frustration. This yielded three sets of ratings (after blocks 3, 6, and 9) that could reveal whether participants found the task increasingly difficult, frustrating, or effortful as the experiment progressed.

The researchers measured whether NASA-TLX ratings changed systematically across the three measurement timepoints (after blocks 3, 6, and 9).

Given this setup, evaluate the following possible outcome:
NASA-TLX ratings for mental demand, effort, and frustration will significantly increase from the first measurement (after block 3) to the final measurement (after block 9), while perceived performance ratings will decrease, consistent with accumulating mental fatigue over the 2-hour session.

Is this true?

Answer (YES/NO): NO